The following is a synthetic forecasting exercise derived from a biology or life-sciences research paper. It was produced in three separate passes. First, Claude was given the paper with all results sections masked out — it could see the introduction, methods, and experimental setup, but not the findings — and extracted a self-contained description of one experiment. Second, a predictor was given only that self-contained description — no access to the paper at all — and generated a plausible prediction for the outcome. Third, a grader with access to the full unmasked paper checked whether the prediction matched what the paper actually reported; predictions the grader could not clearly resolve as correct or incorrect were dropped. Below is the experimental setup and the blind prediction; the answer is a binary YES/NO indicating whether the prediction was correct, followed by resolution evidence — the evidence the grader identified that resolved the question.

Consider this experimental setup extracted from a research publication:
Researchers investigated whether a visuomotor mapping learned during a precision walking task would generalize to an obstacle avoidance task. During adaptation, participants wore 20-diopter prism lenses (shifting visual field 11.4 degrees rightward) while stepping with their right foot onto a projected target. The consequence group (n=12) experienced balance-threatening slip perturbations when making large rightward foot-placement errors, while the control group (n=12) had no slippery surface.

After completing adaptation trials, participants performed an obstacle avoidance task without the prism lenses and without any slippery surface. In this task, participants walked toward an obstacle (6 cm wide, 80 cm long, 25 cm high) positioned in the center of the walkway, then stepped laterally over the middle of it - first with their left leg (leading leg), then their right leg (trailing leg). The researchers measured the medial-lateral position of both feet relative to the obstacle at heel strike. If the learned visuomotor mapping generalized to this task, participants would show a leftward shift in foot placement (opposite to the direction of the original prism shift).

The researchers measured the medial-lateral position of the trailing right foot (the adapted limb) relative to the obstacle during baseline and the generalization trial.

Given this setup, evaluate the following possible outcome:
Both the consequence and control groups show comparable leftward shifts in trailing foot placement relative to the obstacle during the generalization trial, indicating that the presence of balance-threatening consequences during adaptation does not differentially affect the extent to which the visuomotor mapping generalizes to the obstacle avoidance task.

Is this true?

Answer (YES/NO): NO